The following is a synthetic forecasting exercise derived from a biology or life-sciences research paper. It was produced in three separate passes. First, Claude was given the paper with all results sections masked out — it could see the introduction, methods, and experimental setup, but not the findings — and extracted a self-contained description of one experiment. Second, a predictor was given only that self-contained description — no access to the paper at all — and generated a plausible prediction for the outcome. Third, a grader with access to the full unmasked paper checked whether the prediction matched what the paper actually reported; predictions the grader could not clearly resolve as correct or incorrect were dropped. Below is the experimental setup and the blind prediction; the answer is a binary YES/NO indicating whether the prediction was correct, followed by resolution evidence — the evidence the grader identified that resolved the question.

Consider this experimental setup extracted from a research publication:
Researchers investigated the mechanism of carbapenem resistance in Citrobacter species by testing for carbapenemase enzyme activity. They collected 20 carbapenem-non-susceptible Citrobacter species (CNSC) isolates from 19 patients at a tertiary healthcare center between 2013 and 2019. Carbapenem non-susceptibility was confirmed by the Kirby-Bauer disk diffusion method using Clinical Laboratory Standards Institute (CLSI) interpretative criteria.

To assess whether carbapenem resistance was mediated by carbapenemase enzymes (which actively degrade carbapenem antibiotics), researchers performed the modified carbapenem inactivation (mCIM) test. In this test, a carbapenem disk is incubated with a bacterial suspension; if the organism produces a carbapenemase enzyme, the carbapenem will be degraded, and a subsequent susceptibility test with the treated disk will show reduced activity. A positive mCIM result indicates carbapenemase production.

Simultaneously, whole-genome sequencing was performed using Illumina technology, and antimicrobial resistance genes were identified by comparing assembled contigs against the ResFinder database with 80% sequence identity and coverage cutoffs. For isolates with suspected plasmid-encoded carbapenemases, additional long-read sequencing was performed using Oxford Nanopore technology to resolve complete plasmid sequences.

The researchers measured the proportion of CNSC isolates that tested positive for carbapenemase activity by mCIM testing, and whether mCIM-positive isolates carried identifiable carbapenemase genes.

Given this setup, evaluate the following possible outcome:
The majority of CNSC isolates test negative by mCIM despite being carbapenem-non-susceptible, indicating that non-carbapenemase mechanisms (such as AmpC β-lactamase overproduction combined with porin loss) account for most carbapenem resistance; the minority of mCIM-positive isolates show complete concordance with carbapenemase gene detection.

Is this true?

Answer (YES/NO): NO